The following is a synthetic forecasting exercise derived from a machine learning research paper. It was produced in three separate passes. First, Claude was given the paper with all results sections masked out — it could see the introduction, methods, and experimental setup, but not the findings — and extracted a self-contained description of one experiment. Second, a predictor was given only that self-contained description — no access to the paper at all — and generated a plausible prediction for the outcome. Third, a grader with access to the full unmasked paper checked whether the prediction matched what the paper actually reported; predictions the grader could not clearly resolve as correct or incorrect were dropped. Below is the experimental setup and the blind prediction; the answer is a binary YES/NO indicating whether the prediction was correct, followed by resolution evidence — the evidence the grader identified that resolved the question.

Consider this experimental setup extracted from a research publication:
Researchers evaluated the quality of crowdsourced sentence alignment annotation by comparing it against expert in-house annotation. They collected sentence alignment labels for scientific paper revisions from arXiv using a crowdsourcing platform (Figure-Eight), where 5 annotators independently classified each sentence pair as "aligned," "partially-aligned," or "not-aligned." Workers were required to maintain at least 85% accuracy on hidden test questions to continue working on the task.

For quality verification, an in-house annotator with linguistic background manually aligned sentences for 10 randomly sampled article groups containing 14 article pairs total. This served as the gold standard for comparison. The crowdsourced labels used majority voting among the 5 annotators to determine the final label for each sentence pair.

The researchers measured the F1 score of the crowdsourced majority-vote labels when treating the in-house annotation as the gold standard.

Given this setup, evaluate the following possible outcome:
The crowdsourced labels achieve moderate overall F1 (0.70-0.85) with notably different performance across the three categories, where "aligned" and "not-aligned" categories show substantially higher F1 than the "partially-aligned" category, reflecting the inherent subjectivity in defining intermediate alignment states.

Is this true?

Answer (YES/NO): NO